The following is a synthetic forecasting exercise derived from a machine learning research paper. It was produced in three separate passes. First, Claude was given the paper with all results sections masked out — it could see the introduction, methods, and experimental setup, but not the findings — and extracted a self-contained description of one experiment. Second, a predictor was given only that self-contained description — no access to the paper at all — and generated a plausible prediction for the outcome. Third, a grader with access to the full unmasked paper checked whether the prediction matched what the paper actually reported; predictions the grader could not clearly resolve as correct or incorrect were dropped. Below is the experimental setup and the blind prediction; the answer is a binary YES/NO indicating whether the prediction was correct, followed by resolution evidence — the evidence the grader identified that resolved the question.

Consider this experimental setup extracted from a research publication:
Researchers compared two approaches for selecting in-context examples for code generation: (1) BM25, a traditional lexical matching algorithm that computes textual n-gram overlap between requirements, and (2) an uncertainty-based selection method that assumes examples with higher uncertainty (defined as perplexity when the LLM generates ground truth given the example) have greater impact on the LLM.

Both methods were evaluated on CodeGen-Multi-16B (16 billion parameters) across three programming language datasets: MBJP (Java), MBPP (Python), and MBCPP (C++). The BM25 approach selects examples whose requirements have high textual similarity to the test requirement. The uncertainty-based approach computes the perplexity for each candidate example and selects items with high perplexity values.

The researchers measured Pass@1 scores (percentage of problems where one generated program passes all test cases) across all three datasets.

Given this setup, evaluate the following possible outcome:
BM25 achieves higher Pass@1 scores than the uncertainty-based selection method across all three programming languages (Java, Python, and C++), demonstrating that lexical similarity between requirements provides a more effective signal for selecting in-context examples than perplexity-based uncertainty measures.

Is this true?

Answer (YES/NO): NO